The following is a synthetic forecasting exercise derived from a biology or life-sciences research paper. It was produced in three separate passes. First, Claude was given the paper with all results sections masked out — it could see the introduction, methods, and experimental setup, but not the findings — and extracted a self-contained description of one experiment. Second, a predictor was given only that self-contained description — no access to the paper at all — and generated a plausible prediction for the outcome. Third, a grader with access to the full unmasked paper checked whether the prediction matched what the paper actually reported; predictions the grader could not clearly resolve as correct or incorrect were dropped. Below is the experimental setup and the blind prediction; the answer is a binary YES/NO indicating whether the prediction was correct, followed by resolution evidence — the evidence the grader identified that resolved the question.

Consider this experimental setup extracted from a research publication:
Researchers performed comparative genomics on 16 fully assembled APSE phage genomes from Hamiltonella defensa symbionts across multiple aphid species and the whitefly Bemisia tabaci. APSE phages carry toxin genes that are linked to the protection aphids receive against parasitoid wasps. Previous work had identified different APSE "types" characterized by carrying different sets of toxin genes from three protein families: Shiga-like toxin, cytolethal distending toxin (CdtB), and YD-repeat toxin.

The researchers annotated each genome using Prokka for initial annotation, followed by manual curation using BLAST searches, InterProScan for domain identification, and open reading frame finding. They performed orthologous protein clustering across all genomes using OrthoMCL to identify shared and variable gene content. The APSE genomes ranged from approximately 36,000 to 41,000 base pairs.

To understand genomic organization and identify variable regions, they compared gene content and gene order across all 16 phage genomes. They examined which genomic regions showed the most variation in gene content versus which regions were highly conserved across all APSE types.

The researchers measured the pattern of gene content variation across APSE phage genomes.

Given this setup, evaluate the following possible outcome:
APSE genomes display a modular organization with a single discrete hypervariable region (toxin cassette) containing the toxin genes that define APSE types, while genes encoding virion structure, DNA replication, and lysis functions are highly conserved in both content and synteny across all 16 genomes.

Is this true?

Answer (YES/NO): NO